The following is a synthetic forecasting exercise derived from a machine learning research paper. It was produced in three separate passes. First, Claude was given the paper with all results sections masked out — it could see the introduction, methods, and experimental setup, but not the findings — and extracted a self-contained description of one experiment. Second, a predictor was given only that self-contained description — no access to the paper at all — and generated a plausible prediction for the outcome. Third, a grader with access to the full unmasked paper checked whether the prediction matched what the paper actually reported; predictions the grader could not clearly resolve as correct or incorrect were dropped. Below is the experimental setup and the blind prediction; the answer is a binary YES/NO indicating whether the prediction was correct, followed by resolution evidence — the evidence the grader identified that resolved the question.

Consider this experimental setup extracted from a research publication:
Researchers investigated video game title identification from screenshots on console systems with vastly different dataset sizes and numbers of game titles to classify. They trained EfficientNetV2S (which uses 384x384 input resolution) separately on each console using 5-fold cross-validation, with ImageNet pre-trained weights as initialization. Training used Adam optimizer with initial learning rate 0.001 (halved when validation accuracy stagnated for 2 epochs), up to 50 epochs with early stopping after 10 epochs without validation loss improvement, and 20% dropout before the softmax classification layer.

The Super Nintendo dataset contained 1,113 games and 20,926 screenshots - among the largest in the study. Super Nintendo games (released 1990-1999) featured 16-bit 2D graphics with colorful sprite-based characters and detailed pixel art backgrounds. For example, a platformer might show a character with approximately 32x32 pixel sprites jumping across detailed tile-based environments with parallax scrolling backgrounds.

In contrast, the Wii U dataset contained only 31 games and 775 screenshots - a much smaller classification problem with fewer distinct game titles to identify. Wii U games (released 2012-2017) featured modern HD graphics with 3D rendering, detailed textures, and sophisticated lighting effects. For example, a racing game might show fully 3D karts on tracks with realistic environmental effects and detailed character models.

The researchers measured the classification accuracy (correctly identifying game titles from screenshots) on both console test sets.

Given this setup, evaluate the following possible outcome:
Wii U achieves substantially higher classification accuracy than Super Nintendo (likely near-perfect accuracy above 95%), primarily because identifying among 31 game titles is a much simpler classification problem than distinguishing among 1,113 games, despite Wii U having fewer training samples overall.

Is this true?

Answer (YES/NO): NO